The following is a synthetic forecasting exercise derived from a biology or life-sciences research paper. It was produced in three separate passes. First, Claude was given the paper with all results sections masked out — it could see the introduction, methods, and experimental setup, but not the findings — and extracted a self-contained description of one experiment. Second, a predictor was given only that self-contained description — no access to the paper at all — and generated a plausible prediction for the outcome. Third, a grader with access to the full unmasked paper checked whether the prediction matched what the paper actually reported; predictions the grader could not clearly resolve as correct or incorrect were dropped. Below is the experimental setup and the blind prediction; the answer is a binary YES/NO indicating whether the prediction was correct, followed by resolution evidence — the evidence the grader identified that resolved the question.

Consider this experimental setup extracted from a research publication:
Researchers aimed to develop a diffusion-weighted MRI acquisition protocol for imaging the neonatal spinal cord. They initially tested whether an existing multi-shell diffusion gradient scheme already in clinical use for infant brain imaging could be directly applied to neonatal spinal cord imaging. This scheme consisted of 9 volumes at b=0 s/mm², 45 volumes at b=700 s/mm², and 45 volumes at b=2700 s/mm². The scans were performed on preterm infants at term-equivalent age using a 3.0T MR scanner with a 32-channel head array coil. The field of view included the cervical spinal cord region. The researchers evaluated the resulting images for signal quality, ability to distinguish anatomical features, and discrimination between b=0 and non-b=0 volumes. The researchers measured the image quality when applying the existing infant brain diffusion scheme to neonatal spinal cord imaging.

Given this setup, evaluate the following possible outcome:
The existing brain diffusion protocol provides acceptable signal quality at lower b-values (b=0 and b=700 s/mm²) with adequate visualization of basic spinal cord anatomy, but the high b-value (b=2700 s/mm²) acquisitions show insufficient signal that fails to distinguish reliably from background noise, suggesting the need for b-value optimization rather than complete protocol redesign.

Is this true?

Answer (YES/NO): NO